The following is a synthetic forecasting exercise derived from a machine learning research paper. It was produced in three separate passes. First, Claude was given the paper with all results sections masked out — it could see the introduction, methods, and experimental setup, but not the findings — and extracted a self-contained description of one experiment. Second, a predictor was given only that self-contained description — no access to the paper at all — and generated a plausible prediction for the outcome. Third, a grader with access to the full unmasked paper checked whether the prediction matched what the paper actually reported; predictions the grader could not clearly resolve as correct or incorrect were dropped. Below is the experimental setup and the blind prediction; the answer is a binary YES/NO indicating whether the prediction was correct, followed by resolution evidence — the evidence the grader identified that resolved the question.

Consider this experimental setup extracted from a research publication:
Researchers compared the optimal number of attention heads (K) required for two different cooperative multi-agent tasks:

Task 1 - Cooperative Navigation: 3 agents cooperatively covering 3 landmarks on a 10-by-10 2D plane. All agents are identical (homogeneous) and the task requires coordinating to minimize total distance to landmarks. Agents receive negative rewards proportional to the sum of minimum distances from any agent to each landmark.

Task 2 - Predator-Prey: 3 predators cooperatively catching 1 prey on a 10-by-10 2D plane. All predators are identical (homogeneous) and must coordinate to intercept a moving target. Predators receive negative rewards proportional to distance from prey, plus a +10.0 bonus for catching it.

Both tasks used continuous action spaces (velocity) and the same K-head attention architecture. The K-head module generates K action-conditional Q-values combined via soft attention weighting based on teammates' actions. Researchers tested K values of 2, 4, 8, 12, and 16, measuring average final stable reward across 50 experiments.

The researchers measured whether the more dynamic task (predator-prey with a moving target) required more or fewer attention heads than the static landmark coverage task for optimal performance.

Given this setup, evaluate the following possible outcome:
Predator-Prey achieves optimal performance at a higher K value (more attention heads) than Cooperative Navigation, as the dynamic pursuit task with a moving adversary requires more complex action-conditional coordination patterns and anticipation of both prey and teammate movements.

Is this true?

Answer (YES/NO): NO